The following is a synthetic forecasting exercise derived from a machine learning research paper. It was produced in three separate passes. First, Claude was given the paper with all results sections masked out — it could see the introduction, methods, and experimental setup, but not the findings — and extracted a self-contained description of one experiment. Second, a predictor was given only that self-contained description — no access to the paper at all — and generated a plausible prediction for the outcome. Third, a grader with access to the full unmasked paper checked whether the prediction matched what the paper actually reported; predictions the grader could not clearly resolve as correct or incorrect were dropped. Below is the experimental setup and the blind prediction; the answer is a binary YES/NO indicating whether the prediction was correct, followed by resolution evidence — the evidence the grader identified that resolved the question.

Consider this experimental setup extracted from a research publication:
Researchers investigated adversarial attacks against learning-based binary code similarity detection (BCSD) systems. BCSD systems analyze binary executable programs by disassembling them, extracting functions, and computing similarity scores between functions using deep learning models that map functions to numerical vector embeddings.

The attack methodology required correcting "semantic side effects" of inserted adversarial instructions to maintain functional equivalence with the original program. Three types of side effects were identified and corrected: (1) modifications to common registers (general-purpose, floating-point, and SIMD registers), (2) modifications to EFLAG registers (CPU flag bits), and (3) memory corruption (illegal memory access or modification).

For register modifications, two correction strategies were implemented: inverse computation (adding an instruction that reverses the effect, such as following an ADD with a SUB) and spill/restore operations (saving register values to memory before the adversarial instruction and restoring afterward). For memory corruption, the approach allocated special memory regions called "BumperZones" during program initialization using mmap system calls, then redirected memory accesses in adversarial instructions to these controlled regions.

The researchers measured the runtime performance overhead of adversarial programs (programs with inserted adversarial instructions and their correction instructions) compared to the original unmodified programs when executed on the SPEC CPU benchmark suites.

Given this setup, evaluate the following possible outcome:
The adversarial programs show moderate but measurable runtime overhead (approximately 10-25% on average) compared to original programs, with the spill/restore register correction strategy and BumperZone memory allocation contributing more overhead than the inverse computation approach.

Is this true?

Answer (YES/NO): NO